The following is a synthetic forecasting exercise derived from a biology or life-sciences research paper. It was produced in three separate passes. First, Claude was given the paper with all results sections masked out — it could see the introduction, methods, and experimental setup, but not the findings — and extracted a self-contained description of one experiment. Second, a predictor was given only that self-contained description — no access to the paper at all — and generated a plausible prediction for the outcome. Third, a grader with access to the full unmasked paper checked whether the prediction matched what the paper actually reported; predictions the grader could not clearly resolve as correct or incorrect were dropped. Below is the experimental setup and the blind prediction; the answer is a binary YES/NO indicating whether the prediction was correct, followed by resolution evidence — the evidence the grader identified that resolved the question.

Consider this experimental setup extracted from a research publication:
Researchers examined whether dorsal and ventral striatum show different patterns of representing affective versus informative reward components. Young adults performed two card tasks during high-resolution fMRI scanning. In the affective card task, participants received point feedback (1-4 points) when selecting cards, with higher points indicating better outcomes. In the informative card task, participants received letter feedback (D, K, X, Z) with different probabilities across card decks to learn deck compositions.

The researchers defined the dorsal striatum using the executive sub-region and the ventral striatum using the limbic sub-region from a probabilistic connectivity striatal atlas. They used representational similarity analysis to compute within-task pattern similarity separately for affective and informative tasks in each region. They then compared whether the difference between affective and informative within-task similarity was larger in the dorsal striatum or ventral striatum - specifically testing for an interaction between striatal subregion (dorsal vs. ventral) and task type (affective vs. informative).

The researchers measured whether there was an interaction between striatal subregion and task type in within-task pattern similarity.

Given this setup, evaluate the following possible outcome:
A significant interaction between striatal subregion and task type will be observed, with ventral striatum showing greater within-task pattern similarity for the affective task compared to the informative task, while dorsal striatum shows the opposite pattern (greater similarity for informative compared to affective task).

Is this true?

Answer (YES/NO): NO